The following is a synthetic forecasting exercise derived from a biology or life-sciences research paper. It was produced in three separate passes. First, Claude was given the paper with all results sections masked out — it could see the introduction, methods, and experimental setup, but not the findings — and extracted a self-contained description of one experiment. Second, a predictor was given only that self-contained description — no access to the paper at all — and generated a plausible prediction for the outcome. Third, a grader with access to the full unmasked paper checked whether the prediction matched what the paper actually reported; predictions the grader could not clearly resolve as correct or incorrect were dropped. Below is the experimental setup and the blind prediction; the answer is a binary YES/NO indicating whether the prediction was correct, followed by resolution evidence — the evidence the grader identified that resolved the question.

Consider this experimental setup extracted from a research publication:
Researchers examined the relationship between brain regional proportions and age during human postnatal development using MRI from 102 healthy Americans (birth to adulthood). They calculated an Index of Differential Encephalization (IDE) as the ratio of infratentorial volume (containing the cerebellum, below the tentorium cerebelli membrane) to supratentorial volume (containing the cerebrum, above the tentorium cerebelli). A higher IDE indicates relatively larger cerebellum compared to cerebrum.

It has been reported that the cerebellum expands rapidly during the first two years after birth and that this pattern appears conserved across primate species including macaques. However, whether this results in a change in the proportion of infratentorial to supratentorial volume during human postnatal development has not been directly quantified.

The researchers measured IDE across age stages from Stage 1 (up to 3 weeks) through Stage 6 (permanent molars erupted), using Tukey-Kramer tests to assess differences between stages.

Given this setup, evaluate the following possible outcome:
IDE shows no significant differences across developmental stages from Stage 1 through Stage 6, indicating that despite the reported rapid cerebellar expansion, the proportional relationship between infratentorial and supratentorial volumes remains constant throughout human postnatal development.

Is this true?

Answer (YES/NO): NO